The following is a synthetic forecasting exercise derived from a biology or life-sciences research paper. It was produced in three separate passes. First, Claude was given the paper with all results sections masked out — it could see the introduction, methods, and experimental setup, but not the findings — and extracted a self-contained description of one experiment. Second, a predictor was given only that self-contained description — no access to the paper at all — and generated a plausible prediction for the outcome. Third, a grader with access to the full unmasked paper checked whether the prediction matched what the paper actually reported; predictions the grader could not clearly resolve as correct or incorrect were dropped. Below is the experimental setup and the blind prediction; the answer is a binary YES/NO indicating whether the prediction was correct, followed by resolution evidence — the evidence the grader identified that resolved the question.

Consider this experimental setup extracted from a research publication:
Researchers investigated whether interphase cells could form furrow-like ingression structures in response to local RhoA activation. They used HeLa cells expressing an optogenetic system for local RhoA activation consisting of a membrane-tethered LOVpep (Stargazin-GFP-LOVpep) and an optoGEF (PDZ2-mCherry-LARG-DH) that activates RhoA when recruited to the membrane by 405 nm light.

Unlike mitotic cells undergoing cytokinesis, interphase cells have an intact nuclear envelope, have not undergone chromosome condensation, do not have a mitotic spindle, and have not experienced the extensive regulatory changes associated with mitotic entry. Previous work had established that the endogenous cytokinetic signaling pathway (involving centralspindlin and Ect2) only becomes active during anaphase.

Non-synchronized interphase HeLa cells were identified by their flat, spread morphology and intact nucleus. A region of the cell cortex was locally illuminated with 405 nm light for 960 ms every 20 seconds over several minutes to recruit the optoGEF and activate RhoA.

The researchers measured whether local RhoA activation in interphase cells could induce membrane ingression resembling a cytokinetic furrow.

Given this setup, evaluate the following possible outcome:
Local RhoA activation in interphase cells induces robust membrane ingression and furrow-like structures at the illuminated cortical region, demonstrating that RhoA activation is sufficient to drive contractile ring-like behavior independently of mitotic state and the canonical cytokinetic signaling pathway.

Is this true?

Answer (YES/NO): NO